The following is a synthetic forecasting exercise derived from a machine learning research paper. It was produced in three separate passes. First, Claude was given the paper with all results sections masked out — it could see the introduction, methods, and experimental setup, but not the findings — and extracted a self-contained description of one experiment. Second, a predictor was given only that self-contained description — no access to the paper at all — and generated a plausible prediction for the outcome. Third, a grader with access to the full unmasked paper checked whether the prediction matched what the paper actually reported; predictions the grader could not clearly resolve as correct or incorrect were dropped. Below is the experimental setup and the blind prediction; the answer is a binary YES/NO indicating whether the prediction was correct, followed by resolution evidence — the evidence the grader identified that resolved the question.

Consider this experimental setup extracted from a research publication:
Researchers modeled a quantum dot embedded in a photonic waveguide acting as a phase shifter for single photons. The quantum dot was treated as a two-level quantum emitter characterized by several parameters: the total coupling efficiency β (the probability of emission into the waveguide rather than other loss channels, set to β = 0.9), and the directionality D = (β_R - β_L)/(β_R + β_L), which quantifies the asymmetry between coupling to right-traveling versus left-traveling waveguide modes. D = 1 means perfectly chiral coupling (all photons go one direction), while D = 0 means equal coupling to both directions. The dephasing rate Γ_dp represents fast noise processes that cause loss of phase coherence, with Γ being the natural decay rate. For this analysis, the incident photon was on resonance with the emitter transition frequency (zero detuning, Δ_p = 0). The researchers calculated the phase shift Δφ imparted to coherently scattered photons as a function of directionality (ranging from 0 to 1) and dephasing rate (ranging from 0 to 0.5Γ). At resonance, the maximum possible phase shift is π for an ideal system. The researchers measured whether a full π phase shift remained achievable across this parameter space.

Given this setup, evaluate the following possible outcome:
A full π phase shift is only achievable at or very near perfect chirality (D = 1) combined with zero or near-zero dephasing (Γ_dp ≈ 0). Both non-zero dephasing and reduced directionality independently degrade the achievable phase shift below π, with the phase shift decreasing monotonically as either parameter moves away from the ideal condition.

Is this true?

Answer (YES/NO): NO